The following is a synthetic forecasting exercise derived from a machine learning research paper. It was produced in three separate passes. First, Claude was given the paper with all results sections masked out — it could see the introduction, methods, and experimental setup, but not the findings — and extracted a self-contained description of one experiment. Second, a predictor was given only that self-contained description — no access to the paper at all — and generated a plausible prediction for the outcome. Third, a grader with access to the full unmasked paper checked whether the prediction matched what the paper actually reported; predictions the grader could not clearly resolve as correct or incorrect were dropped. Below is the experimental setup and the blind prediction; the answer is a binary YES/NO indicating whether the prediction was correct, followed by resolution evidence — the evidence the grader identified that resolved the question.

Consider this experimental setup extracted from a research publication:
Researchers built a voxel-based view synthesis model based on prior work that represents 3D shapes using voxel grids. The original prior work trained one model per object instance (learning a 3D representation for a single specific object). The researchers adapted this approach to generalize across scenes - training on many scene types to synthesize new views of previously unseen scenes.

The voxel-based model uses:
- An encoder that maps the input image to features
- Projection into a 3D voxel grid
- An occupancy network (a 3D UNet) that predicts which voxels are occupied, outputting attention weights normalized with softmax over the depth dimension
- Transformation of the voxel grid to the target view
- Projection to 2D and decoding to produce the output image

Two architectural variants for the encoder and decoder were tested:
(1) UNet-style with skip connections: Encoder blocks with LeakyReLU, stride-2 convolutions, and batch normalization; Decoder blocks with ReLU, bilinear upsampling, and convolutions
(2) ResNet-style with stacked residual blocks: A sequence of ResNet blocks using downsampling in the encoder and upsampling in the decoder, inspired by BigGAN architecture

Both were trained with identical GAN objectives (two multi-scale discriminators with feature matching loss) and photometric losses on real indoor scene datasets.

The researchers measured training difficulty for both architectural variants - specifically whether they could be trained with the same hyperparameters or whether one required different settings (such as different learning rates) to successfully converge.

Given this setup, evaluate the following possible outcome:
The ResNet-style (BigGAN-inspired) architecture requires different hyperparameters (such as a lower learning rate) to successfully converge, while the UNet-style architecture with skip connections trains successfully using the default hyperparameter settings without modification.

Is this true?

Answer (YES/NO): YES